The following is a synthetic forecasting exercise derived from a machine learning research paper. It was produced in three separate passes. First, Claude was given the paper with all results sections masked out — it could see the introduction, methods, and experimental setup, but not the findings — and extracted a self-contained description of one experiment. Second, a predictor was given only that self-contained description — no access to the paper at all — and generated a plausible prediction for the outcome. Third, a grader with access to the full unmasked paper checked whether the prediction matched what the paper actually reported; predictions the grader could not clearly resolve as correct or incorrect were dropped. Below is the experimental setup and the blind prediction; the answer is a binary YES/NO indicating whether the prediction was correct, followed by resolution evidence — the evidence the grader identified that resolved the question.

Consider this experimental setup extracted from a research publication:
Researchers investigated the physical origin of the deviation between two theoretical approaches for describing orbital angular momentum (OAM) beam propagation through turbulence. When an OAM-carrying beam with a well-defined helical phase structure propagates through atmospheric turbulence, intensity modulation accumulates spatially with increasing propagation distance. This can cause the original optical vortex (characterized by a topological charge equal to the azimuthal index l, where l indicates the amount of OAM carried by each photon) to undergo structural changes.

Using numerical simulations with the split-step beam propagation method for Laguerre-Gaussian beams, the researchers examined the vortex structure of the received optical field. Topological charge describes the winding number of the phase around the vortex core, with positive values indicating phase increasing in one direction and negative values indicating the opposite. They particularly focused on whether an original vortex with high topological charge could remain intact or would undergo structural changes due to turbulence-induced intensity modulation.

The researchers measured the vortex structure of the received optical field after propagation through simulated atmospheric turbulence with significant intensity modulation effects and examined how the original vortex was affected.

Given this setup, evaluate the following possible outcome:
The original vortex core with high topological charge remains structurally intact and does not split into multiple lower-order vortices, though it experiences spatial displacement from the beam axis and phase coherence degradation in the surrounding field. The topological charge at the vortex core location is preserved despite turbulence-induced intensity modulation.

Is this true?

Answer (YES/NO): NO